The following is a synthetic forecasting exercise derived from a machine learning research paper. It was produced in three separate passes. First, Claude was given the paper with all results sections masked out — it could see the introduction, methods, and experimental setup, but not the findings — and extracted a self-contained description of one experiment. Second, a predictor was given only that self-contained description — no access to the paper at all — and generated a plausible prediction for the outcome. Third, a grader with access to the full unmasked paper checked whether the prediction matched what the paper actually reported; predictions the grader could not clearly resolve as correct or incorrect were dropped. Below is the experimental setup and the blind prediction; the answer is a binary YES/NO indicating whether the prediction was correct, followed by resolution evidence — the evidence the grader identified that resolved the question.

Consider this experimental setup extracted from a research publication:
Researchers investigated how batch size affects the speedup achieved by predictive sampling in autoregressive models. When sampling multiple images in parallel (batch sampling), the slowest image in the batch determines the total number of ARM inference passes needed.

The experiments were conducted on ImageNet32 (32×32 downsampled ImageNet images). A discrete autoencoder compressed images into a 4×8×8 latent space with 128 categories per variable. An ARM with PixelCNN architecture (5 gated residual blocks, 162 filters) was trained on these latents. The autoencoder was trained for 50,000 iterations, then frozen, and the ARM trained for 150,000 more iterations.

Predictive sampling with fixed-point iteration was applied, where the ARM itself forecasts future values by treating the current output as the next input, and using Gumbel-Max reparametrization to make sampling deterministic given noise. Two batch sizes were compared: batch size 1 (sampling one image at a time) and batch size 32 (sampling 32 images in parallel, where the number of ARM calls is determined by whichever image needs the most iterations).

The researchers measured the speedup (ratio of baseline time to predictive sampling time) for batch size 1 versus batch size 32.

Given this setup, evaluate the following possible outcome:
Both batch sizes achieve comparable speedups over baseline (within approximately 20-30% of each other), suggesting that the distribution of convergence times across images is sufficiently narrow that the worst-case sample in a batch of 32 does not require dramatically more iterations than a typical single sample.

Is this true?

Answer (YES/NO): NO